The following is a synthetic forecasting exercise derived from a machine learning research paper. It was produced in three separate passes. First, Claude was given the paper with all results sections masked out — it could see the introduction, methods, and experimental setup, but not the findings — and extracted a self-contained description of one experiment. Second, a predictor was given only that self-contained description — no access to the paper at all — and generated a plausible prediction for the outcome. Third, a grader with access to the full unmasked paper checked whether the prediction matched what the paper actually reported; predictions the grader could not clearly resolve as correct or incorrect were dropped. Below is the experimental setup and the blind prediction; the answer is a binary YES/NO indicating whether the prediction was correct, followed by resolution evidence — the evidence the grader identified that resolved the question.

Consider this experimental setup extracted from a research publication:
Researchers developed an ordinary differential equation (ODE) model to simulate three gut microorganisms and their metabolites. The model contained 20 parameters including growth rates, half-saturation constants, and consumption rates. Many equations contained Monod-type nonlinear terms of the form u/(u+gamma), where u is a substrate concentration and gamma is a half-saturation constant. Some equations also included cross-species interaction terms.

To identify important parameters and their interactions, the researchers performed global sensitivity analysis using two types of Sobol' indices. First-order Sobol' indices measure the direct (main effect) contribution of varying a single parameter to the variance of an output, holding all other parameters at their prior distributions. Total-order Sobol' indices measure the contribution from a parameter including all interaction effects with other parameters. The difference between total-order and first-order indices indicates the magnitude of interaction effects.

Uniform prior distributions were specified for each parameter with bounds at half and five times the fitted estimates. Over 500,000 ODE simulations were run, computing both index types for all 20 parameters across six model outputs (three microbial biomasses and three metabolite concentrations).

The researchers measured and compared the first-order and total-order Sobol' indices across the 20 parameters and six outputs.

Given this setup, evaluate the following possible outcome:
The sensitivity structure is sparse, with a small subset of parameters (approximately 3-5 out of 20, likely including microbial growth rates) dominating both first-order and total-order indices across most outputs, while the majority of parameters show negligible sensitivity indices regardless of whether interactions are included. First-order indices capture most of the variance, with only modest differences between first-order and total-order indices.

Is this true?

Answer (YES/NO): NO